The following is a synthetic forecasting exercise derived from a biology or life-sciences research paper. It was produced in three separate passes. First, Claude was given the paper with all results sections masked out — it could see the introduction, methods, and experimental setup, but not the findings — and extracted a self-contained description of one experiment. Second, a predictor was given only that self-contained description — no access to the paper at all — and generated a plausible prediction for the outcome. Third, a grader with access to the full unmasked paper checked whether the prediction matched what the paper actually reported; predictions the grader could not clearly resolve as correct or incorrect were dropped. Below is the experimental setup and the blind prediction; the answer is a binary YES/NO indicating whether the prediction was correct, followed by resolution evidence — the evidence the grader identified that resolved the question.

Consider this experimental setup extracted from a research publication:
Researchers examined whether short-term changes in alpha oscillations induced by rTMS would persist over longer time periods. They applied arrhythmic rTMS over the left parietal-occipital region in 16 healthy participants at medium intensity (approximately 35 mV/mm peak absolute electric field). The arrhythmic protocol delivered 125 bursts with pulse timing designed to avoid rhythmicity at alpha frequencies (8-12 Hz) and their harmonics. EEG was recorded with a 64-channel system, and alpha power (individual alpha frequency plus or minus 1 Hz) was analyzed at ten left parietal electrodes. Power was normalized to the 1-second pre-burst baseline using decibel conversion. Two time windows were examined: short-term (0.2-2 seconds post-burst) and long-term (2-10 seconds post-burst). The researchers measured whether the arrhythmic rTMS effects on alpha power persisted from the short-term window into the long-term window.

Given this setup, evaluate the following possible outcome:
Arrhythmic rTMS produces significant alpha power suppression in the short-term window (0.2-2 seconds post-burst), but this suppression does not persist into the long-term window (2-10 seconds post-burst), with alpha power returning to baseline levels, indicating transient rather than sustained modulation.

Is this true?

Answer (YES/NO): YES